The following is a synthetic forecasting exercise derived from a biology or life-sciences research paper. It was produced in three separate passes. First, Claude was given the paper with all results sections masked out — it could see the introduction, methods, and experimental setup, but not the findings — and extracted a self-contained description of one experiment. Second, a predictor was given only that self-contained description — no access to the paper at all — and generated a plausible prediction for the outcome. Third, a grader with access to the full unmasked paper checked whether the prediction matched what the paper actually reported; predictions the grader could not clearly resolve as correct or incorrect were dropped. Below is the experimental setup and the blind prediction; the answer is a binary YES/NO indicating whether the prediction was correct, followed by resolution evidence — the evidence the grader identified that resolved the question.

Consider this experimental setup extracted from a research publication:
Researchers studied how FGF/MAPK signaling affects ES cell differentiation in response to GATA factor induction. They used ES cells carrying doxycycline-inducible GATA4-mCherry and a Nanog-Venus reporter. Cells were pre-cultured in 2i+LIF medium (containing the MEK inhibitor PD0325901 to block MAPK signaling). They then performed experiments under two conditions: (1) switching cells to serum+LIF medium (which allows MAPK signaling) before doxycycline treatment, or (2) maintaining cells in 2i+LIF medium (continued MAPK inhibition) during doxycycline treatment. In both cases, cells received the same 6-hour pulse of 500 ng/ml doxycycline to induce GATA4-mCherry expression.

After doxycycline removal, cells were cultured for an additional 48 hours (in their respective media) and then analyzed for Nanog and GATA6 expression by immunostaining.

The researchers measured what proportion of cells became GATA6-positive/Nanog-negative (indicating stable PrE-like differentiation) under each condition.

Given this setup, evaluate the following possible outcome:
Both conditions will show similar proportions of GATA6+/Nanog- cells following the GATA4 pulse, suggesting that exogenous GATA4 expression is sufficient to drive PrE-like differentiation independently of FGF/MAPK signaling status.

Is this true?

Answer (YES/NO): NO